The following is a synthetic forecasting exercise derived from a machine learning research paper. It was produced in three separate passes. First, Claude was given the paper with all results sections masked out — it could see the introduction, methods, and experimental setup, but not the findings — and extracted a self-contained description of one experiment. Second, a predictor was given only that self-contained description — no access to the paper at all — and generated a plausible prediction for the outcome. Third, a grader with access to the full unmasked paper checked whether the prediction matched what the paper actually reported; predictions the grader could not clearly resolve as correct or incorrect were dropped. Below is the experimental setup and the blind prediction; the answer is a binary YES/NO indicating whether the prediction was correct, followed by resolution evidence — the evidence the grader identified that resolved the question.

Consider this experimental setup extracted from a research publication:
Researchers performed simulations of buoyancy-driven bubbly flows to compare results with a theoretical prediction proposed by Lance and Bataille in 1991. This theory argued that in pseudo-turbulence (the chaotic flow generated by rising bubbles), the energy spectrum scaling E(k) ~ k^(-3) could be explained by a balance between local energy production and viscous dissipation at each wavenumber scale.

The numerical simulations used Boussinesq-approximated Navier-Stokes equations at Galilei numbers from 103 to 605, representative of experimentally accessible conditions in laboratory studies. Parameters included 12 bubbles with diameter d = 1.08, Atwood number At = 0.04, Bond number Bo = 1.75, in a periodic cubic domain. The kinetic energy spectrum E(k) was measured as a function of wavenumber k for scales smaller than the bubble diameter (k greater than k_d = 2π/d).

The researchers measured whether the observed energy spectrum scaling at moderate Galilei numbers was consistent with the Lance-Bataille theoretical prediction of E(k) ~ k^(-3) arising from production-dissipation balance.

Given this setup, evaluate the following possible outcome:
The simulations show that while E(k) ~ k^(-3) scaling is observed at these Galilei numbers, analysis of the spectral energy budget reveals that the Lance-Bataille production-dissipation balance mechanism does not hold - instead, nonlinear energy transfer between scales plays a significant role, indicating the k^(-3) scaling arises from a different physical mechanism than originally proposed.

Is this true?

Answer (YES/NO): YES